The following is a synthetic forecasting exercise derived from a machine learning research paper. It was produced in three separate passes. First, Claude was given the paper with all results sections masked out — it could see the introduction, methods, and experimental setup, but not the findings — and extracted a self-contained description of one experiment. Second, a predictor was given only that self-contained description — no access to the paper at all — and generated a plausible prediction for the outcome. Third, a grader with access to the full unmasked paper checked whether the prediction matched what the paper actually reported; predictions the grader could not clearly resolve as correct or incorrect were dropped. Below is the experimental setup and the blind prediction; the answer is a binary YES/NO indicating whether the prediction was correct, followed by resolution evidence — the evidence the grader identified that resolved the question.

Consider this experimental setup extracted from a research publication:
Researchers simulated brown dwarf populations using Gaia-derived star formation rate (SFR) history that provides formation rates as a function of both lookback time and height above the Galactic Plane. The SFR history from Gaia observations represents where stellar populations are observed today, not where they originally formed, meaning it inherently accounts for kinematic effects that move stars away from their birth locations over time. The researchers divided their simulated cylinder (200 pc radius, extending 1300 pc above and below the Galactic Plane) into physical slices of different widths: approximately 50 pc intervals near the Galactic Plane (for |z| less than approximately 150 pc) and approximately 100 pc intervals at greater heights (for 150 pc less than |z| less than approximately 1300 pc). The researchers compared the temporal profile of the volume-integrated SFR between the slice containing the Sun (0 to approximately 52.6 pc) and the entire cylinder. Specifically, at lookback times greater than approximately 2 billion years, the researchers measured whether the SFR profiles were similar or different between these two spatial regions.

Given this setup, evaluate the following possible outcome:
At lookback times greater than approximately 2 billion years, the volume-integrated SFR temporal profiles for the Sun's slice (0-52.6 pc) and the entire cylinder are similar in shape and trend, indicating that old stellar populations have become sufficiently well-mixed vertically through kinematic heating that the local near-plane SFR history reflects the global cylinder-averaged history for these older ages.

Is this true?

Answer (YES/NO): YES